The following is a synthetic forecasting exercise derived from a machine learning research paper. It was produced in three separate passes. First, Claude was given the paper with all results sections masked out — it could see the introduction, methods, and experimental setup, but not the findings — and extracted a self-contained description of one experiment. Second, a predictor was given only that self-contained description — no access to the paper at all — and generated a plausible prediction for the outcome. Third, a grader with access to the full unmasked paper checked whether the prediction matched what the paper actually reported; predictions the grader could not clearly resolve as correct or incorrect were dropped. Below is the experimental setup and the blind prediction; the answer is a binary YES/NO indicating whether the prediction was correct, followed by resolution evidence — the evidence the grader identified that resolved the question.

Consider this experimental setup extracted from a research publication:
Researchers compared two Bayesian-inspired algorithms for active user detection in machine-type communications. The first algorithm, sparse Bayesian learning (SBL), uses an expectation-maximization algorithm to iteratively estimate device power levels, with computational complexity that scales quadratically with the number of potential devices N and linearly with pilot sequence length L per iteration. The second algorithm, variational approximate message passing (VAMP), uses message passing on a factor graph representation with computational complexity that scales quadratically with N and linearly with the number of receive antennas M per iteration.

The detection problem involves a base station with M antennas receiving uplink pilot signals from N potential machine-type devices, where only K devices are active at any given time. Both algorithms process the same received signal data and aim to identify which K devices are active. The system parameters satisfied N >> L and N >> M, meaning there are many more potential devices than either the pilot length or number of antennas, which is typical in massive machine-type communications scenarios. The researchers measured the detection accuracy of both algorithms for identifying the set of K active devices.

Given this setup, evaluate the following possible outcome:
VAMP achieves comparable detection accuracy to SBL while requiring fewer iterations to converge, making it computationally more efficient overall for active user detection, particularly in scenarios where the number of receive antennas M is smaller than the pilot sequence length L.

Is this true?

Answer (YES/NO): NO